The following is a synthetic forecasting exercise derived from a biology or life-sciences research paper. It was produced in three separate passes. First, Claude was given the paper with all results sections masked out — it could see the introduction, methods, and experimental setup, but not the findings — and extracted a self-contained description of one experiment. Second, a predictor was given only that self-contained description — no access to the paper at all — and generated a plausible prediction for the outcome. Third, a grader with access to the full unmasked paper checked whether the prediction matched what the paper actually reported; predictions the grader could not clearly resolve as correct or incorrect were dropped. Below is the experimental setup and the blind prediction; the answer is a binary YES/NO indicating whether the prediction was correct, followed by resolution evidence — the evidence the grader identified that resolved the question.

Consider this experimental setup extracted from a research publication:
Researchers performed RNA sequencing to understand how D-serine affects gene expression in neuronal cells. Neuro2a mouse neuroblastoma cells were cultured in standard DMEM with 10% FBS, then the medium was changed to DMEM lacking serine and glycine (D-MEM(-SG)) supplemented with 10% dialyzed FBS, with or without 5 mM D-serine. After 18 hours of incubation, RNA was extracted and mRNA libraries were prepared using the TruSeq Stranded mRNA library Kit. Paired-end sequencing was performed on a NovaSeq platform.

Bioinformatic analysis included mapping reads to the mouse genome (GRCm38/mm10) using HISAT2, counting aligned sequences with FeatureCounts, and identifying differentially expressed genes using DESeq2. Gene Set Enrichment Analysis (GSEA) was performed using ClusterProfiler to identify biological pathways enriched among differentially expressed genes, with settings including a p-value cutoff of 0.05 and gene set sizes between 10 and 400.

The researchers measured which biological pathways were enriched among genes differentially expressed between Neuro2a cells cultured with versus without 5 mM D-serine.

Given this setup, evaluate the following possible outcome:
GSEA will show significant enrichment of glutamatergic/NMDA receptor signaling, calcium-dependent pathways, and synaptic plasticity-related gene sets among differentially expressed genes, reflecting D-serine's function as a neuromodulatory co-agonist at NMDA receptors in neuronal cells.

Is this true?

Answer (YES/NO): NO